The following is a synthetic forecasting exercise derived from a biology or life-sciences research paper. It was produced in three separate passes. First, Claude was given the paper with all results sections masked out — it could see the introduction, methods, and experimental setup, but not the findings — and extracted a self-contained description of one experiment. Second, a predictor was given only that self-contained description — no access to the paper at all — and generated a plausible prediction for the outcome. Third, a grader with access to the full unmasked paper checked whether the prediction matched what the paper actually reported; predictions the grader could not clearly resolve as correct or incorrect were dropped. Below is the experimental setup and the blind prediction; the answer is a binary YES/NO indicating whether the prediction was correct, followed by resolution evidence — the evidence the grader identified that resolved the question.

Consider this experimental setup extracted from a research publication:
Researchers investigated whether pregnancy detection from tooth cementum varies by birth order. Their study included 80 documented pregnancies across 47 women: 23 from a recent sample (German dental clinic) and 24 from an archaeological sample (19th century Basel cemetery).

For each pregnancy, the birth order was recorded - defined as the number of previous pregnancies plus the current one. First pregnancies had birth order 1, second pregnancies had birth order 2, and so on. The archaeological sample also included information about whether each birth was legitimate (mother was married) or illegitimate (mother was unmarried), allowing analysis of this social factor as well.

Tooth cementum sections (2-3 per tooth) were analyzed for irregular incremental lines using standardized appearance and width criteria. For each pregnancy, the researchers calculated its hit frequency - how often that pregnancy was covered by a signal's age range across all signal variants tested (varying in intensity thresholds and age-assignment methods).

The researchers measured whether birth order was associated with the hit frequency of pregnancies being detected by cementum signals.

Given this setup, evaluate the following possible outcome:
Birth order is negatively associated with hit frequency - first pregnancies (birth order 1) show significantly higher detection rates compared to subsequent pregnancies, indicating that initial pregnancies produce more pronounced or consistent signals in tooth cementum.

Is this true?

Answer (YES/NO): NO